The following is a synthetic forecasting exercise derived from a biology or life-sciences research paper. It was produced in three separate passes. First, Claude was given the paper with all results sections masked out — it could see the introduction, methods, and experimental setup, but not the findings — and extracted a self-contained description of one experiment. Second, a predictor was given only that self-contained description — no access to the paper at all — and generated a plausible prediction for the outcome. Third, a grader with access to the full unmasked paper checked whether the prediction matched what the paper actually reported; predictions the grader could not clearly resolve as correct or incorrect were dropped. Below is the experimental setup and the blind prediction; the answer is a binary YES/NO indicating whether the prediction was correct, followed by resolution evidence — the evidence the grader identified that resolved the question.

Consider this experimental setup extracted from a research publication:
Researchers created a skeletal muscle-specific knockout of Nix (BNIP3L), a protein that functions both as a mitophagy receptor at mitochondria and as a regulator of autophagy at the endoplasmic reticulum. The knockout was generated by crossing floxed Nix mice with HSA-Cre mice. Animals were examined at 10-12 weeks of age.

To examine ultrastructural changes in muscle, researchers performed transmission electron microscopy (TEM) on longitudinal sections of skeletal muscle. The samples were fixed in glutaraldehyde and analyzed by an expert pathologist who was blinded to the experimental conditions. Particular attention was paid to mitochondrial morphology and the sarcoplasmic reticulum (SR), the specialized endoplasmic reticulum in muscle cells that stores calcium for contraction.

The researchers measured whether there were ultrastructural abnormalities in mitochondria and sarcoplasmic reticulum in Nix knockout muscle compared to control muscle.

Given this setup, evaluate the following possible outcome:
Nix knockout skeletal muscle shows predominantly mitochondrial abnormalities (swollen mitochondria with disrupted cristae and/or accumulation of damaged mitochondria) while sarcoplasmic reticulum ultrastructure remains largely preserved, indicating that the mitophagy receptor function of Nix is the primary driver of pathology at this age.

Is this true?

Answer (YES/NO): NO